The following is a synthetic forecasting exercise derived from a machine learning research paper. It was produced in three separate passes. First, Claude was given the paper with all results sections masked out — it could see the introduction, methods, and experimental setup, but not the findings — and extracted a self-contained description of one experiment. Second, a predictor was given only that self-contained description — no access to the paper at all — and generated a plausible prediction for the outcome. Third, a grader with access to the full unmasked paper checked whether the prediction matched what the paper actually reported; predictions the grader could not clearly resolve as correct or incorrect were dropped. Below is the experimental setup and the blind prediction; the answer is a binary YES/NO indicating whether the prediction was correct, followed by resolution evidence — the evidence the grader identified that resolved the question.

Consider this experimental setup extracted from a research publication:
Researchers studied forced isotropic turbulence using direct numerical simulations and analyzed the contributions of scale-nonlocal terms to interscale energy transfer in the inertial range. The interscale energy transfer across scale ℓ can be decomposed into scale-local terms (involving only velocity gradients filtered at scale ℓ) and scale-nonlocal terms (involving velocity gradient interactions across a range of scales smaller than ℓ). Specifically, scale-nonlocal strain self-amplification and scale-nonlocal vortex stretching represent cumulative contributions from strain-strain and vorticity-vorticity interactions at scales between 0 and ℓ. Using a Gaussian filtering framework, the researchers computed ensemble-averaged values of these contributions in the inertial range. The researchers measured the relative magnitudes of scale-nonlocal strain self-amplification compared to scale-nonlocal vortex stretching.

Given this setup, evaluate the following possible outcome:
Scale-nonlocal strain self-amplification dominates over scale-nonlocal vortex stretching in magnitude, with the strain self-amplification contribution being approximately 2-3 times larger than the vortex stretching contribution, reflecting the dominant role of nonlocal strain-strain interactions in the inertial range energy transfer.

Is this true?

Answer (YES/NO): NO